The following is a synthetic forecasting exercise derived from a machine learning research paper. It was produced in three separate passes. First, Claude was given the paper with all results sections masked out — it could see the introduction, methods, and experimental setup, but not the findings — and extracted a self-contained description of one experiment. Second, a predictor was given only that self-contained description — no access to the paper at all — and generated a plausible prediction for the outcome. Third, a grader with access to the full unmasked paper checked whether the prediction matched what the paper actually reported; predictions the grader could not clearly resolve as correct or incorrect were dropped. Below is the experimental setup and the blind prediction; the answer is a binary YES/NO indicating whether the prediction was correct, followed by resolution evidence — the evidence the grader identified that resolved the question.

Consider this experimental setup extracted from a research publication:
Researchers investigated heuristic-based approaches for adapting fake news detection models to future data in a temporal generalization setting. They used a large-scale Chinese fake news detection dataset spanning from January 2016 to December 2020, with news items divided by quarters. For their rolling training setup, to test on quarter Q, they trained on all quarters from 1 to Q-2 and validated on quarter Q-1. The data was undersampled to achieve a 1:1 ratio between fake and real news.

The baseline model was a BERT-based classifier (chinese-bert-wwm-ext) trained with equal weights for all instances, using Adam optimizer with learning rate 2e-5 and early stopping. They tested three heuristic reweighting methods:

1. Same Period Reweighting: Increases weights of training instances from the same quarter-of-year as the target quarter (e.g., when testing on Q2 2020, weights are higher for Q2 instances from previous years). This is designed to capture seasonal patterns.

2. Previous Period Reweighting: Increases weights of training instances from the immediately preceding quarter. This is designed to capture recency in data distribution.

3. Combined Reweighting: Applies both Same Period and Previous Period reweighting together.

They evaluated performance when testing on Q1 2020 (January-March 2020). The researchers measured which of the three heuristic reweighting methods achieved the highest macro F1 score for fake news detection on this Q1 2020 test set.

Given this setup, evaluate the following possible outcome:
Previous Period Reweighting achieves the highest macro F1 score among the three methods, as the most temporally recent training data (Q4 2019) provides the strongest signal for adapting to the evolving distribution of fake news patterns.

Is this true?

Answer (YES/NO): YES